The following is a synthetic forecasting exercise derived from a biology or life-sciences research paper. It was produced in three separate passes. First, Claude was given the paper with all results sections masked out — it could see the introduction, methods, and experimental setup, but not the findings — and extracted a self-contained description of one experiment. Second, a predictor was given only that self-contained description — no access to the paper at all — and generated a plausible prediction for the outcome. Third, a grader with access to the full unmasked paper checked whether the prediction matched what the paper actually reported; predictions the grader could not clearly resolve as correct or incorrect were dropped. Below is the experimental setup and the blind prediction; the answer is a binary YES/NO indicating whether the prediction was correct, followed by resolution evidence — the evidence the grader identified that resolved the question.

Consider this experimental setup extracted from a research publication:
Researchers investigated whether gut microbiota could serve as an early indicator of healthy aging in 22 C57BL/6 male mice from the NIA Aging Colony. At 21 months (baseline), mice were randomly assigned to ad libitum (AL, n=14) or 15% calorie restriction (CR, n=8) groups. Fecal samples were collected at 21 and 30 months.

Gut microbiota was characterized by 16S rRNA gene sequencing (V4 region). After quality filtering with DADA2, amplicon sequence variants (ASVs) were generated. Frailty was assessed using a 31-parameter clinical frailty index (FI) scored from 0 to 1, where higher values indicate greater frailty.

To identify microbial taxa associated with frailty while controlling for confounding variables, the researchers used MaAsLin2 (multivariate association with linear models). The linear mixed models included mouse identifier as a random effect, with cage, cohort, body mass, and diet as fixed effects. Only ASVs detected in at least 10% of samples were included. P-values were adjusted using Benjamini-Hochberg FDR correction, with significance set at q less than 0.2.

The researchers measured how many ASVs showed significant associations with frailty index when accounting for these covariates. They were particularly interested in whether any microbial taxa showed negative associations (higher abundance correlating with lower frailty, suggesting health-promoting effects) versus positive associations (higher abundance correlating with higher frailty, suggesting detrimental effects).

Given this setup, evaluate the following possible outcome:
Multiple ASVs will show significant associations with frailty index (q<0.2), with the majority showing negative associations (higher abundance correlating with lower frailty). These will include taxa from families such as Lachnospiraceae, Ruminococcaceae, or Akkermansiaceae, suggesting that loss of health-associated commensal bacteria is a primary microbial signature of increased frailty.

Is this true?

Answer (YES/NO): YES